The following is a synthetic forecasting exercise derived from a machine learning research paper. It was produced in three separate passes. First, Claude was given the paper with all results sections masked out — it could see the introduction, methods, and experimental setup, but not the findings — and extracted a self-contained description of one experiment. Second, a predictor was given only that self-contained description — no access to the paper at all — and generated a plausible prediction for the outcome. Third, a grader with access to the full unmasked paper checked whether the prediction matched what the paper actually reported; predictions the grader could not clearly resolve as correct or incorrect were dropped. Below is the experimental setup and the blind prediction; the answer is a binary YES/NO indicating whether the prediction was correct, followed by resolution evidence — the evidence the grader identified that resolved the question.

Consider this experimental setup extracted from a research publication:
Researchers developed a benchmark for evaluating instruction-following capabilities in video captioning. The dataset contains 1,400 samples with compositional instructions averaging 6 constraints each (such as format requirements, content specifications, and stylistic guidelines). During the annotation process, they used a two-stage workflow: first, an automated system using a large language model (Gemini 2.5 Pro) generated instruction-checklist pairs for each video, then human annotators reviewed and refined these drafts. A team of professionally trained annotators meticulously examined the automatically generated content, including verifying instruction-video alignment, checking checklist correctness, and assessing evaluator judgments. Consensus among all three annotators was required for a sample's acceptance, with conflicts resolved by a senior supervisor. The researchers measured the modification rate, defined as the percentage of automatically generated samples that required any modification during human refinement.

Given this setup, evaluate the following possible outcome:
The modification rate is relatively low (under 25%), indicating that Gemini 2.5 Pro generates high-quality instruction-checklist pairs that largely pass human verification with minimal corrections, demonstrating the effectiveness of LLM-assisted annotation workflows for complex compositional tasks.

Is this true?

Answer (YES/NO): NO